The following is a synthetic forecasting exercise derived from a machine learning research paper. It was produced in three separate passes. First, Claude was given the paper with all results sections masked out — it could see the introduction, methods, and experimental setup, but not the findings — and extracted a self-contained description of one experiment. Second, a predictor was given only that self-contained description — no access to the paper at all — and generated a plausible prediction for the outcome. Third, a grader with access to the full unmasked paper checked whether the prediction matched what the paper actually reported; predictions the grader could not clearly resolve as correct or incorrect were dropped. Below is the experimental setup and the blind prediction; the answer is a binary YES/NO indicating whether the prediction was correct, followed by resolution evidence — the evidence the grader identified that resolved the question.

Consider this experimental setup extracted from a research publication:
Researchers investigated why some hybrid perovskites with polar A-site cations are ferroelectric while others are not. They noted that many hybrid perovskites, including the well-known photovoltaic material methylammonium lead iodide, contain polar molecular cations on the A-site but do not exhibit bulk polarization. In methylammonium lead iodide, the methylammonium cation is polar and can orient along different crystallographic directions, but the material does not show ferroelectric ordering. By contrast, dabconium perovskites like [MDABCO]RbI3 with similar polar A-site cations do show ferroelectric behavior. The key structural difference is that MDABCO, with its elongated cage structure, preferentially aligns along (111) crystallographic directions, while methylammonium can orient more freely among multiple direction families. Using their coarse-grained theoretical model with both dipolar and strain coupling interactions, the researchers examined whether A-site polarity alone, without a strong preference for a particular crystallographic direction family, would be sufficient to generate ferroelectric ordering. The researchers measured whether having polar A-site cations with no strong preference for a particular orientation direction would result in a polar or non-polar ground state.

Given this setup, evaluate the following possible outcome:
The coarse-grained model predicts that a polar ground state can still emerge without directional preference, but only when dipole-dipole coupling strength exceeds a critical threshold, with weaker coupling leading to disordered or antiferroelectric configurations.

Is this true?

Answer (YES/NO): NO